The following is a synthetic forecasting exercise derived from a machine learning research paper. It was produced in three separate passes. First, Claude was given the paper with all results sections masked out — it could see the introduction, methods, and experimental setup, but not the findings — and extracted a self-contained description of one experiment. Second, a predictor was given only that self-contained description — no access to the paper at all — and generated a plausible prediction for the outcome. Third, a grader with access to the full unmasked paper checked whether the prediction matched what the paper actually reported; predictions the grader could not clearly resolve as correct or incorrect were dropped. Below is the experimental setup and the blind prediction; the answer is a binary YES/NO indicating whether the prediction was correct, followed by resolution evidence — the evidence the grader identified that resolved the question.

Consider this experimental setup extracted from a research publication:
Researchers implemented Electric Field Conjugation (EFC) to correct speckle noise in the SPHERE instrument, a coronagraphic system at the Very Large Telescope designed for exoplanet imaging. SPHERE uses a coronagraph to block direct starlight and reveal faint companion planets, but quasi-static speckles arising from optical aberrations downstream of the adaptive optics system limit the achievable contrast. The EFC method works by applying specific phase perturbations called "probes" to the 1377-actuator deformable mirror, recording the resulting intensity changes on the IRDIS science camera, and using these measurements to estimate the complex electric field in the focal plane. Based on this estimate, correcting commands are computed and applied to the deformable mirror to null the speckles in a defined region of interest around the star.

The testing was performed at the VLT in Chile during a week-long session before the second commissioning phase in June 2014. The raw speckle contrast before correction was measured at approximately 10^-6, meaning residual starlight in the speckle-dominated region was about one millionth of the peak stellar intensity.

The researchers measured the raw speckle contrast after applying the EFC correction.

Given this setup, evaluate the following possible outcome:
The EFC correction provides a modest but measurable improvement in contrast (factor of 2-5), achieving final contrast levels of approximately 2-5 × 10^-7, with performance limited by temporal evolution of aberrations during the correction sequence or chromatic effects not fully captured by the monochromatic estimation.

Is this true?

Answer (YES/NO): NO